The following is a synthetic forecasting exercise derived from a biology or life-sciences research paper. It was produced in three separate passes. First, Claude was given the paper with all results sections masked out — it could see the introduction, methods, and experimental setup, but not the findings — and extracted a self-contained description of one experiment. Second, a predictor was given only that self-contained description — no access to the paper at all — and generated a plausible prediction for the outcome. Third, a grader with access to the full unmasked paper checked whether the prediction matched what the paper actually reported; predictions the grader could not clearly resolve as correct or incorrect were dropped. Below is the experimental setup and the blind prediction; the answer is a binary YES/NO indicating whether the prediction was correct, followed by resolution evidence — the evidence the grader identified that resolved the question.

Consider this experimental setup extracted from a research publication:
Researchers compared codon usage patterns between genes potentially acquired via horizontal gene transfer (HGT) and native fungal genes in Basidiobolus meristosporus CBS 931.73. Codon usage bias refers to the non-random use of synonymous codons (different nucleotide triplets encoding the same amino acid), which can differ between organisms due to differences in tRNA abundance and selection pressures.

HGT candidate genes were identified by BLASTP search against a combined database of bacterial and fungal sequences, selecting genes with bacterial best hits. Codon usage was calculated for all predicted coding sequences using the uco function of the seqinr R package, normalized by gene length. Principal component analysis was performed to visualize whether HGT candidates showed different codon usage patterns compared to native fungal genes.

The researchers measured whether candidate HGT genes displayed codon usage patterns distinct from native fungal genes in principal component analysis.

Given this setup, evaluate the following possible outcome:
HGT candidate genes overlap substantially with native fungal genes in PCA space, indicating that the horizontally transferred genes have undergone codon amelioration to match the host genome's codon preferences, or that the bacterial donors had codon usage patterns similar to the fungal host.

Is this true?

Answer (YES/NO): YES